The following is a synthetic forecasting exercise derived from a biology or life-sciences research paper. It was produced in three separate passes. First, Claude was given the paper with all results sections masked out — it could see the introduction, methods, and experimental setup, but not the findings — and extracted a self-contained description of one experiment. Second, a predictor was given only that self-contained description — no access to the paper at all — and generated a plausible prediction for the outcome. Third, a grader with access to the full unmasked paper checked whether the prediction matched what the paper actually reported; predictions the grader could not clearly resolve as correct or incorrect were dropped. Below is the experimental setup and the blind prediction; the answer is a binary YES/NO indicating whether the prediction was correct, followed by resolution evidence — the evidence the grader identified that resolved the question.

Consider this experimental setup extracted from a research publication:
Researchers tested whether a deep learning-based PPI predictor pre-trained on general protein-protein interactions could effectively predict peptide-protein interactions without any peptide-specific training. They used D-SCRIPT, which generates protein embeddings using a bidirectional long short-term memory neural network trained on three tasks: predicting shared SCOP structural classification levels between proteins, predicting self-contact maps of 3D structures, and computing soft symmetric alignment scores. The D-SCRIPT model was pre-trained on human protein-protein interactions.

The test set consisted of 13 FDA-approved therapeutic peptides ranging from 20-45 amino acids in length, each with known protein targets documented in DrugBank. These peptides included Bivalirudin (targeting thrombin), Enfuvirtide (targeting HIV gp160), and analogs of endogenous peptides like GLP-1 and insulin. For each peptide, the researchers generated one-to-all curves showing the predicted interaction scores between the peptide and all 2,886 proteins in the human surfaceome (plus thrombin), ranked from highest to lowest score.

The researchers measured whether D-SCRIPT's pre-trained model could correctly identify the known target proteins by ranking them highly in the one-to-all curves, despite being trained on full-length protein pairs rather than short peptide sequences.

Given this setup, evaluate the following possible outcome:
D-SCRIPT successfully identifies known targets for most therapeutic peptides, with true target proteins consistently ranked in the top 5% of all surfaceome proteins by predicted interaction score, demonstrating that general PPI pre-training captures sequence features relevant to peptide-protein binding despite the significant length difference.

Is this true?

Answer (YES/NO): NO